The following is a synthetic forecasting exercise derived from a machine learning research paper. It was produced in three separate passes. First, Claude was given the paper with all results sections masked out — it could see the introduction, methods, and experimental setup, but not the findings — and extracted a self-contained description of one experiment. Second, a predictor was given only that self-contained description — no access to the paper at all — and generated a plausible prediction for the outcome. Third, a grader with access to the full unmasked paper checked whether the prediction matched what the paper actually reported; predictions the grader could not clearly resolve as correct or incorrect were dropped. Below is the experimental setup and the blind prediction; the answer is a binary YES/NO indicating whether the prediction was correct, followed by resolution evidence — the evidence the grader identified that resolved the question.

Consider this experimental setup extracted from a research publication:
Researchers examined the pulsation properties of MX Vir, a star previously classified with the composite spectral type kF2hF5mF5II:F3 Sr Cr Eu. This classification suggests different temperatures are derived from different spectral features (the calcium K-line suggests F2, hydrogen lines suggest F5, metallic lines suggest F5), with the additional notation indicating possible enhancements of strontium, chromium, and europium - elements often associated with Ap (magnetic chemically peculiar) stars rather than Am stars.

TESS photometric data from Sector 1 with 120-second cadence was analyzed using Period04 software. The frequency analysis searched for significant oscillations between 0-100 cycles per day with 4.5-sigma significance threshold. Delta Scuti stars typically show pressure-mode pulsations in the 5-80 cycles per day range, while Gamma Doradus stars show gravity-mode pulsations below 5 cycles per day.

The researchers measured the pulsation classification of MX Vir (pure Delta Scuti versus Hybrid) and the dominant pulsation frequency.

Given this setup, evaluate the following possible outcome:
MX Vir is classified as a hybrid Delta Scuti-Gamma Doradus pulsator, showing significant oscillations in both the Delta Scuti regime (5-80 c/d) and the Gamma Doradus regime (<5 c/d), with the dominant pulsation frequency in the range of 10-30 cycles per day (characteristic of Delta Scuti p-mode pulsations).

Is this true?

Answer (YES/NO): NO